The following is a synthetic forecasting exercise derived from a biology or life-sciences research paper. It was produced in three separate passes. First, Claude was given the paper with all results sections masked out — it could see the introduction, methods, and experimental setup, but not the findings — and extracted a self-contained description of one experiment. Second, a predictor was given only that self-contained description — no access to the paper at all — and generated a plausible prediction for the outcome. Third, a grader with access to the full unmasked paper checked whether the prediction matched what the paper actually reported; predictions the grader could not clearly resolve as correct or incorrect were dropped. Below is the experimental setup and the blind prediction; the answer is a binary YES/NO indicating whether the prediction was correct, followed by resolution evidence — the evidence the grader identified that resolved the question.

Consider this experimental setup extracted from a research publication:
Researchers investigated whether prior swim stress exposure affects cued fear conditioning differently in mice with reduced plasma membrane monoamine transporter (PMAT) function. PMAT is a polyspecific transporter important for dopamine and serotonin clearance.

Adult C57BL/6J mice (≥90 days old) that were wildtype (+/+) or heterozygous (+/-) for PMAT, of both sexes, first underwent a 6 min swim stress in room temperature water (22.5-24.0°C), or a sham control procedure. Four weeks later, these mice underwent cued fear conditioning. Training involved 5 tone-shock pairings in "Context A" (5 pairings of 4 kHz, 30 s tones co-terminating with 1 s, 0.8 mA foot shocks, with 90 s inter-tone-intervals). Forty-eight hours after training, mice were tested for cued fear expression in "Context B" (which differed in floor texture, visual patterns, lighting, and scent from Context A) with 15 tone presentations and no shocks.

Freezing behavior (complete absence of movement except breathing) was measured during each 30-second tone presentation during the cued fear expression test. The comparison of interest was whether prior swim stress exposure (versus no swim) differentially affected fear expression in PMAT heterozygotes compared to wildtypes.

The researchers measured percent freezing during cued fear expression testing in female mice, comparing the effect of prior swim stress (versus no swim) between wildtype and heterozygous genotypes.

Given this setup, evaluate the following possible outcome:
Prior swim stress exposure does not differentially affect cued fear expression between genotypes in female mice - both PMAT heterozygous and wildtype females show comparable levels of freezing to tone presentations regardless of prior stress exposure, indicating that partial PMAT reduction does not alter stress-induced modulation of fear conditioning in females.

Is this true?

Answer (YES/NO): YES